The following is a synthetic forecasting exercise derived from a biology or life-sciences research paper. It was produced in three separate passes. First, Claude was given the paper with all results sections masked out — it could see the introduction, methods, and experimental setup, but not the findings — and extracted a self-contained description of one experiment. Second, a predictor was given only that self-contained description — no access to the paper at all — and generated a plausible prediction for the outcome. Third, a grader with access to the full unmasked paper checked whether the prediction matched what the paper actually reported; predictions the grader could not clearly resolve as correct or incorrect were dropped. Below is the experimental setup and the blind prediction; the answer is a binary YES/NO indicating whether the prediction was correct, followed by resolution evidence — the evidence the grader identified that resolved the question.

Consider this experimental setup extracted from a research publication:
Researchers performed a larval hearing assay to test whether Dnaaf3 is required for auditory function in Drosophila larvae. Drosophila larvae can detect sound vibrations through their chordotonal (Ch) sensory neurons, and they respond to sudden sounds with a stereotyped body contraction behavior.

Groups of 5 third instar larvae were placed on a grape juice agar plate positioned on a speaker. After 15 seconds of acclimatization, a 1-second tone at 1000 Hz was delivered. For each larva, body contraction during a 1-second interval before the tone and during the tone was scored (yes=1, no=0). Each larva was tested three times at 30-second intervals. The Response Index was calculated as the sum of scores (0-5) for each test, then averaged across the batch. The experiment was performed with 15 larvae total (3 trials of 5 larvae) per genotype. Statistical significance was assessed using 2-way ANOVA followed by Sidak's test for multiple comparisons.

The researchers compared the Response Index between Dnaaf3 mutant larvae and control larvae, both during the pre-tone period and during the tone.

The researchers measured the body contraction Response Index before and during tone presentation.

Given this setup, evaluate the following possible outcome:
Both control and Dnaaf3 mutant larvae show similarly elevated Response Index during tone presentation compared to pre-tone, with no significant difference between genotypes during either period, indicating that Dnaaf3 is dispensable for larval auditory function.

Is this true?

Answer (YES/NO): NO